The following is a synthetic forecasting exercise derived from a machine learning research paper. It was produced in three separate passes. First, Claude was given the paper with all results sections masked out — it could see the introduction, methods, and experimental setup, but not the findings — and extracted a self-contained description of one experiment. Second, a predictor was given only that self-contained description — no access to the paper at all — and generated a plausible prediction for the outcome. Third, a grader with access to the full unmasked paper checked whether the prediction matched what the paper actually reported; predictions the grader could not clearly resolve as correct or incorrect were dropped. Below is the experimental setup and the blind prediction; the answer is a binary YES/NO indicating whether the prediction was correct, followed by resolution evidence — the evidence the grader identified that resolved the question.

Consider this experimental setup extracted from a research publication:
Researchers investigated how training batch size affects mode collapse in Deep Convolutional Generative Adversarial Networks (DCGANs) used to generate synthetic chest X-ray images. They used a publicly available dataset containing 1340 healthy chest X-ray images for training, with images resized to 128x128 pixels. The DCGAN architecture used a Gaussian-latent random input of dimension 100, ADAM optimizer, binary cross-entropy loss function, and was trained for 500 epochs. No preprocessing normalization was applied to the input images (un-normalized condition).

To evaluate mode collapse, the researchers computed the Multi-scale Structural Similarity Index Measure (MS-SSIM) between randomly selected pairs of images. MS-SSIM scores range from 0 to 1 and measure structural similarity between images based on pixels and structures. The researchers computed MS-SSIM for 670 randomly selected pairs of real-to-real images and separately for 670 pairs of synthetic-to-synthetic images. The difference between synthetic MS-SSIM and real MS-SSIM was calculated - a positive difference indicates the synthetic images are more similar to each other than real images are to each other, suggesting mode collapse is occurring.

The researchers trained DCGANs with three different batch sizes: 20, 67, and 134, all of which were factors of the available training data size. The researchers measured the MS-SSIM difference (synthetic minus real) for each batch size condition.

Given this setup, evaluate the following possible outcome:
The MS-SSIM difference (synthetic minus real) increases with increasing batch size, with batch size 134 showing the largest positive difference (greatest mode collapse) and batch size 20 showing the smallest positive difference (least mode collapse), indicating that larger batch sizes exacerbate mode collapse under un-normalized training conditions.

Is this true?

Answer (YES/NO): NO